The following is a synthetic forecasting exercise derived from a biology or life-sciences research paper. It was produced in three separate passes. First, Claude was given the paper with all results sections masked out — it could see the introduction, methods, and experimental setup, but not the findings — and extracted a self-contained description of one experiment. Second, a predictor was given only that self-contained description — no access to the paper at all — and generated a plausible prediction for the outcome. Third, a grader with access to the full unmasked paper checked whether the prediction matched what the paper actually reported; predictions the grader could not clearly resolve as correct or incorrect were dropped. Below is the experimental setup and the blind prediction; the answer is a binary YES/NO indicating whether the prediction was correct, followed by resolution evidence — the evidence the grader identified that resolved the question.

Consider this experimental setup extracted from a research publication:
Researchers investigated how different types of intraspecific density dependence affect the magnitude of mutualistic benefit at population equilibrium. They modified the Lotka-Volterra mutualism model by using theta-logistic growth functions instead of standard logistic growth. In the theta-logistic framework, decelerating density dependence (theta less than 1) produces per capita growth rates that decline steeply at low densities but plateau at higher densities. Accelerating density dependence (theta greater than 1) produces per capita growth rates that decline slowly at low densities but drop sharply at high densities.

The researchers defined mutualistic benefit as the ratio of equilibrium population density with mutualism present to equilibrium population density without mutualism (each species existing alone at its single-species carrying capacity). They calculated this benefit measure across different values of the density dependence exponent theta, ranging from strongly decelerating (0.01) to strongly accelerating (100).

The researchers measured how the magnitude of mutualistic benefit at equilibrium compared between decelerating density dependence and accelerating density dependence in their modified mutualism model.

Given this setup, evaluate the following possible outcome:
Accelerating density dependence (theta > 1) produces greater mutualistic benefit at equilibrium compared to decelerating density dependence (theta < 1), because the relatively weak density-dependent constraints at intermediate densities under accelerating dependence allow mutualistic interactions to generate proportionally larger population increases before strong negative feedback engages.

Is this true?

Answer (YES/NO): NO